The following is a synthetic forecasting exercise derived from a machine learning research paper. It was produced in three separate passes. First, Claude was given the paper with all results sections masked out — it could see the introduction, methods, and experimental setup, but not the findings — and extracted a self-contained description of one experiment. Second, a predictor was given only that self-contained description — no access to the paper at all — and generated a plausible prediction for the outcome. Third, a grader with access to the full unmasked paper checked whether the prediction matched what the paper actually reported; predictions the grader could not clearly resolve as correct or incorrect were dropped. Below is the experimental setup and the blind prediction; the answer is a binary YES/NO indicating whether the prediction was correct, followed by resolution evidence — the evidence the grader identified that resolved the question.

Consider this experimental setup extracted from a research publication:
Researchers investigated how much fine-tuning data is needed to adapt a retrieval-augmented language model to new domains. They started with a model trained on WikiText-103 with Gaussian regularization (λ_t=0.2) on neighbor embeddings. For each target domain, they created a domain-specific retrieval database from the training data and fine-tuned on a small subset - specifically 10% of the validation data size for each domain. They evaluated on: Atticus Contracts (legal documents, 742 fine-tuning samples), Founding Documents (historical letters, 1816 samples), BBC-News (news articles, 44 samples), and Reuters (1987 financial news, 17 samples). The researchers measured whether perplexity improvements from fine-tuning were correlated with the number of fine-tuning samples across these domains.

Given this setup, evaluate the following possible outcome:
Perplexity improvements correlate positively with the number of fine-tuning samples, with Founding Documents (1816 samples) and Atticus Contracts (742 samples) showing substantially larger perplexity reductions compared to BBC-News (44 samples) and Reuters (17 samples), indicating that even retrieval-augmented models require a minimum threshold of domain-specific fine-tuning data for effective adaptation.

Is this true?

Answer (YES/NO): NO